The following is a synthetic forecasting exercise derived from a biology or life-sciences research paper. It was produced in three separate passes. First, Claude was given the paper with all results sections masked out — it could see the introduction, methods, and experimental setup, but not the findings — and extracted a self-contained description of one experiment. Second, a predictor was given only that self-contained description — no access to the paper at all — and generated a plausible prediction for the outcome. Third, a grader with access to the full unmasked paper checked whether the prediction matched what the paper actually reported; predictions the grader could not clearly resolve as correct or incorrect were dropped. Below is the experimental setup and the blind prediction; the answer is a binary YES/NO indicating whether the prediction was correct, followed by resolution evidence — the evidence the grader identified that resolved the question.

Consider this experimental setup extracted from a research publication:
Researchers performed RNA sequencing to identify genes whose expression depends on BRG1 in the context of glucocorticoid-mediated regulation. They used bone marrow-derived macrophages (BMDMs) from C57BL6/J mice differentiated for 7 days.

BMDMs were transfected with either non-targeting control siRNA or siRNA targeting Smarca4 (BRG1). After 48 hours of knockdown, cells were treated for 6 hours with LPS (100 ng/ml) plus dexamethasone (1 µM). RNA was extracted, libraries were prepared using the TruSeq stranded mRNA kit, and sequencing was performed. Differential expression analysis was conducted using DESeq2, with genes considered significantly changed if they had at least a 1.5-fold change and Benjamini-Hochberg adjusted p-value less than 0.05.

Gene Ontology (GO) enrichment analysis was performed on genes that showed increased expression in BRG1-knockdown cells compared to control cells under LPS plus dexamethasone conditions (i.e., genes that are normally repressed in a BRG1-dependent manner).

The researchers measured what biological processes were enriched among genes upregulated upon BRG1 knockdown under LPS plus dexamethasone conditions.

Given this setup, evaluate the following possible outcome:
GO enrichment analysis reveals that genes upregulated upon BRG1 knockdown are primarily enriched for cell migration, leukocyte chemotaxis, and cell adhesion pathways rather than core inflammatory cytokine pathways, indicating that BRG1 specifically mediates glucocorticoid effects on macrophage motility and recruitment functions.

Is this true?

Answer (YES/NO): NO